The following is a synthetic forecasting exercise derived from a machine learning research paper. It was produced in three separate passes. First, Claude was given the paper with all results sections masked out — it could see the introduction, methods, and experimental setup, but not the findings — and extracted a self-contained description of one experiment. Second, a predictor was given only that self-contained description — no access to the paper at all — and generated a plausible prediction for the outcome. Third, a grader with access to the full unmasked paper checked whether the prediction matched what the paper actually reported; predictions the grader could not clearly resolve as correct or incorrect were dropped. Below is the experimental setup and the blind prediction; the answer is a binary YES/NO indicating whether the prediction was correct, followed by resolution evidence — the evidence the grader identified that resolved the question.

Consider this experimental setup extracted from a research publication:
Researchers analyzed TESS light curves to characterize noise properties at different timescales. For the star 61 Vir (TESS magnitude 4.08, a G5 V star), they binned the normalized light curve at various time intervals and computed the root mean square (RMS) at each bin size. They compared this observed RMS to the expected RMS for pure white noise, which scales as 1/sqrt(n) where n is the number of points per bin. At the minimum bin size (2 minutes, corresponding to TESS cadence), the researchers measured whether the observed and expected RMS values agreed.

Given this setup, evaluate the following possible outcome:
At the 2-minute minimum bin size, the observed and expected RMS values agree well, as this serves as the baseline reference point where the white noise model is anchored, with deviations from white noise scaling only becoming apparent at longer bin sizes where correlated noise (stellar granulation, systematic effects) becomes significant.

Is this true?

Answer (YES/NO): YES